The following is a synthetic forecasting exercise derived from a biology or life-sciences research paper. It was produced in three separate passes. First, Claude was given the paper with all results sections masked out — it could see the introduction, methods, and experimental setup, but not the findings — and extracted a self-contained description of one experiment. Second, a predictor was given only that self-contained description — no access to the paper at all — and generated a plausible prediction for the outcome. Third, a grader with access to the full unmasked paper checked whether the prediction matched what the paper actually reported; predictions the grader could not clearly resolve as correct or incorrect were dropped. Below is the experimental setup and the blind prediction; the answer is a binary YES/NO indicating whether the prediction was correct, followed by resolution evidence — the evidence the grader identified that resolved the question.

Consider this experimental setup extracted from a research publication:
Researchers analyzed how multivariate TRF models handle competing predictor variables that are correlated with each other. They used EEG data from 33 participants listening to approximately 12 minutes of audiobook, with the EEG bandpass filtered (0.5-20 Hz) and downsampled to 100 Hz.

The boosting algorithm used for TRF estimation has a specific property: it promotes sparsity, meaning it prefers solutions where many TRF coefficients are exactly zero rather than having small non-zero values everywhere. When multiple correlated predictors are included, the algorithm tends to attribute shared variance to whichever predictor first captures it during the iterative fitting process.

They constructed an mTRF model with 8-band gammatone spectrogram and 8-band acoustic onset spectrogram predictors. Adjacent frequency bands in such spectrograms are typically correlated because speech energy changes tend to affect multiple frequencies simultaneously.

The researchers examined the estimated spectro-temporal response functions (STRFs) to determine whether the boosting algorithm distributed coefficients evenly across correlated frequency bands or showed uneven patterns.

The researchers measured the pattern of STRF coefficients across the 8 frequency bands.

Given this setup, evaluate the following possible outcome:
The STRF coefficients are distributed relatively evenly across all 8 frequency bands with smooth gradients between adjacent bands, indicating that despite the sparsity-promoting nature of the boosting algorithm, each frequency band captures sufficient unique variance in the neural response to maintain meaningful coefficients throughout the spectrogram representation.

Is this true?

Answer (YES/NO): NO